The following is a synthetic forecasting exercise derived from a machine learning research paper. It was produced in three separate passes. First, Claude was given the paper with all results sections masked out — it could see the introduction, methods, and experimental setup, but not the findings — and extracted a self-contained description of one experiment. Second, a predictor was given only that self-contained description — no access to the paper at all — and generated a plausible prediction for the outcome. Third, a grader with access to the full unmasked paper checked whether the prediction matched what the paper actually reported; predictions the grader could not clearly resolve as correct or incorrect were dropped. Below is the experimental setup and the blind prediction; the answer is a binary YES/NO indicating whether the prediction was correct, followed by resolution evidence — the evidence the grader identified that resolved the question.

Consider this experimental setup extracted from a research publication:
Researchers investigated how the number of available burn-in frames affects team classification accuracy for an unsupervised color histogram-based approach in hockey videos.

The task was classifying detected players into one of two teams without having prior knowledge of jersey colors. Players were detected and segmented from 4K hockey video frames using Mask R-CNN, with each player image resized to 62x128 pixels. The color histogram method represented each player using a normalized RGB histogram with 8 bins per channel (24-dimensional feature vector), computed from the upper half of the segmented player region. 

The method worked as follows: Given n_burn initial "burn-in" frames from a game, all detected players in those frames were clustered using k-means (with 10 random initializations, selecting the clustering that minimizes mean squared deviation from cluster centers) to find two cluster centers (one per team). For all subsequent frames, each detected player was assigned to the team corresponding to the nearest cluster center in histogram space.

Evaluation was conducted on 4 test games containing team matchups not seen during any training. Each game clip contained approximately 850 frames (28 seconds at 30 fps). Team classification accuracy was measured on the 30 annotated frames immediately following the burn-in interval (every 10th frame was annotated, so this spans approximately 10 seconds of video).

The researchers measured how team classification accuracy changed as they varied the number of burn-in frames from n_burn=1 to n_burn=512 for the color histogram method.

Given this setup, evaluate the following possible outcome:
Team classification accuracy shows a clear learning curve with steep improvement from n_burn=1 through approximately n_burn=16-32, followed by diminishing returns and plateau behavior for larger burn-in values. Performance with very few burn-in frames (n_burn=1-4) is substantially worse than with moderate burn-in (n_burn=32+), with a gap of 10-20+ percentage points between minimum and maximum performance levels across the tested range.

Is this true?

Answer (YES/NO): NO